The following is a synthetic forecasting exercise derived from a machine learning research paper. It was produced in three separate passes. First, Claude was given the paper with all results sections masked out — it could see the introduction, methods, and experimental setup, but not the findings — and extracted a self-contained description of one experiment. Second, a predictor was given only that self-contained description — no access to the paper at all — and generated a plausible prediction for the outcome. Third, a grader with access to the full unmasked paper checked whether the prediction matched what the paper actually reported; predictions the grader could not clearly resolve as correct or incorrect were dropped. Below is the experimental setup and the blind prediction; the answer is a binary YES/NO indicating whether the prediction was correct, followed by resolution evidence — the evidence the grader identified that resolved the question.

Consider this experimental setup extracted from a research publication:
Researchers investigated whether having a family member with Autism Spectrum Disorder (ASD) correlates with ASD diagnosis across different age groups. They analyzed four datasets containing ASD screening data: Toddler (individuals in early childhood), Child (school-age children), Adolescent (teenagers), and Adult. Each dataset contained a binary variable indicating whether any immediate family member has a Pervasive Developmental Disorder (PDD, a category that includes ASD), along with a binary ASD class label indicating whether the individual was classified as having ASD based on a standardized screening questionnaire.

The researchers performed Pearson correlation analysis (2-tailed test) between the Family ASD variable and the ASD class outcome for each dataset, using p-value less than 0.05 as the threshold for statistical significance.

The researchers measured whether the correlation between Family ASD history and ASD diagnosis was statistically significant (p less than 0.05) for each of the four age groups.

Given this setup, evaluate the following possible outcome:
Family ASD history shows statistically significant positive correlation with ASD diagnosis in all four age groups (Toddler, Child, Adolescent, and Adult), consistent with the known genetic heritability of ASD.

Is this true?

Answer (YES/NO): NO